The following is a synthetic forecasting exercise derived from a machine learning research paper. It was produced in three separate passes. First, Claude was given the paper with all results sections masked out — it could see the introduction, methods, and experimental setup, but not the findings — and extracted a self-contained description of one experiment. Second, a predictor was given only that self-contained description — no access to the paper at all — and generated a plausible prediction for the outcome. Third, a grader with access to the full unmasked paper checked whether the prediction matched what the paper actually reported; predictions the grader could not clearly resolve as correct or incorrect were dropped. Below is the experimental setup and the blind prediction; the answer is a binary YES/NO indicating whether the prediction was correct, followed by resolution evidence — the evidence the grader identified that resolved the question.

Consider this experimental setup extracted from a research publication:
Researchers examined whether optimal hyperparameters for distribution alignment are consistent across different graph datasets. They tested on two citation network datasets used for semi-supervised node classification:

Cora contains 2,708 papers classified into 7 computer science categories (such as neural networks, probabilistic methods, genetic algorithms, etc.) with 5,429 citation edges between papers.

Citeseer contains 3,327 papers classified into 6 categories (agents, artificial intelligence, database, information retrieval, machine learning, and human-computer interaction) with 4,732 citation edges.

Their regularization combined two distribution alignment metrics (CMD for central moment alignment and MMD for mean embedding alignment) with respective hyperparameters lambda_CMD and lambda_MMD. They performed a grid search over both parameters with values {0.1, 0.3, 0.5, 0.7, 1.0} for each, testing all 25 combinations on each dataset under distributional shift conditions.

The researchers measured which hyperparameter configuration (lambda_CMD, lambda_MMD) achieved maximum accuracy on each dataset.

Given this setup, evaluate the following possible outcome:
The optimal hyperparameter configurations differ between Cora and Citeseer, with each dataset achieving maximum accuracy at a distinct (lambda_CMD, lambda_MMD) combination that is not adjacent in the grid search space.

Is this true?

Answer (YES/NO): YES